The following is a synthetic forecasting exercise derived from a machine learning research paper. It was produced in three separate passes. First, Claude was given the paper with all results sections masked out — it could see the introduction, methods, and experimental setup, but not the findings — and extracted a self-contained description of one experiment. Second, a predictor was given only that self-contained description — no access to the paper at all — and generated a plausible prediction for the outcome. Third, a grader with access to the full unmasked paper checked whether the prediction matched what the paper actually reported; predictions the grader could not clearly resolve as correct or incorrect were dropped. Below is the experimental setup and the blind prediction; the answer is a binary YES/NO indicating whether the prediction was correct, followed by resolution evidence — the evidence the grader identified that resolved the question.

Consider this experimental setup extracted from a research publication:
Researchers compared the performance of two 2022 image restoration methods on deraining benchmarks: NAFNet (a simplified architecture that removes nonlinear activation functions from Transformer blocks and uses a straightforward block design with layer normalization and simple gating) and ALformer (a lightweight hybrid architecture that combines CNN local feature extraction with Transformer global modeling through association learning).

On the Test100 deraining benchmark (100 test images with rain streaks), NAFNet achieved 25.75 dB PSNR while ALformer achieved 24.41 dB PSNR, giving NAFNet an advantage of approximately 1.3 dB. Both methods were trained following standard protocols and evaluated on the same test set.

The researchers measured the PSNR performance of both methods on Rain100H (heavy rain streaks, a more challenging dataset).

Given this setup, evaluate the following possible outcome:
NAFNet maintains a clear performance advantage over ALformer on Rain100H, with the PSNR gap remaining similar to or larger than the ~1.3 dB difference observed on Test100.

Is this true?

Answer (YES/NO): YES